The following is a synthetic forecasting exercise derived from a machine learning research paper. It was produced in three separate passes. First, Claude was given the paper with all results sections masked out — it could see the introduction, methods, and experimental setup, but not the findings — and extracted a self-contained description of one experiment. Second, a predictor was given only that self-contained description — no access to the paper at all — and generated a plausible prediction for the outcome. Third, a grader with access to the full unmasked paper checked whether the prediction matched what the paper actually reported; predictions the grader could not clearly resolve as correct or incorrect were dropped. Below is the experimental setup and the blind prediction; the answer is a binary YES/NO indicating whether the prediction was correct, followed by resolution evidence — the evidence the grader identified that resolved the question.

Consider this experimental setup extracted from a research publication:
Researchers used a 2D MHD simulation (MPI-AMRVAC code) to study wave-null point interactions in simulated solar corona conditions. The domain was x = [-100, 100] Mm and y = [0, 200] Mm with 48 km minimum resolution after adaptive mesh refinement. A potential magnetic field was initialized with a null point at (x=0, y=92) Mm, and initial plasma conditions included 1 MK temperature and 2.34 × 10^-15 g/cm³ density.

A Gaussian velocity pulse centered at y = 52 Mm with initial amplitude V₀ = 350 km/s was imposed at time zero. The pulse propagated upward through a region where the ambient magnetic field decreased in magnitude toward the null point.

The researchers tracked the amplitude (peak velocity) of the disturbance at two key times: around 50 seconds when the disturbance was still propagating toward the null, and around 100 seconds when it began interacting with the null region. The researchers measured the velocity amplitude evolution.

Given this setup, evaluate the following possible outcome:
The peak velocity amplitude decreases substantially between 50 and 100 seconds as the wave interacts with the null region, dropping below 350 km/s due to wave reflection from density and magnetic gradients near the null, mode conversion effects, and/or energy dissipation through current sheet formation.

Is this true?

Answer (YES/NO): YES